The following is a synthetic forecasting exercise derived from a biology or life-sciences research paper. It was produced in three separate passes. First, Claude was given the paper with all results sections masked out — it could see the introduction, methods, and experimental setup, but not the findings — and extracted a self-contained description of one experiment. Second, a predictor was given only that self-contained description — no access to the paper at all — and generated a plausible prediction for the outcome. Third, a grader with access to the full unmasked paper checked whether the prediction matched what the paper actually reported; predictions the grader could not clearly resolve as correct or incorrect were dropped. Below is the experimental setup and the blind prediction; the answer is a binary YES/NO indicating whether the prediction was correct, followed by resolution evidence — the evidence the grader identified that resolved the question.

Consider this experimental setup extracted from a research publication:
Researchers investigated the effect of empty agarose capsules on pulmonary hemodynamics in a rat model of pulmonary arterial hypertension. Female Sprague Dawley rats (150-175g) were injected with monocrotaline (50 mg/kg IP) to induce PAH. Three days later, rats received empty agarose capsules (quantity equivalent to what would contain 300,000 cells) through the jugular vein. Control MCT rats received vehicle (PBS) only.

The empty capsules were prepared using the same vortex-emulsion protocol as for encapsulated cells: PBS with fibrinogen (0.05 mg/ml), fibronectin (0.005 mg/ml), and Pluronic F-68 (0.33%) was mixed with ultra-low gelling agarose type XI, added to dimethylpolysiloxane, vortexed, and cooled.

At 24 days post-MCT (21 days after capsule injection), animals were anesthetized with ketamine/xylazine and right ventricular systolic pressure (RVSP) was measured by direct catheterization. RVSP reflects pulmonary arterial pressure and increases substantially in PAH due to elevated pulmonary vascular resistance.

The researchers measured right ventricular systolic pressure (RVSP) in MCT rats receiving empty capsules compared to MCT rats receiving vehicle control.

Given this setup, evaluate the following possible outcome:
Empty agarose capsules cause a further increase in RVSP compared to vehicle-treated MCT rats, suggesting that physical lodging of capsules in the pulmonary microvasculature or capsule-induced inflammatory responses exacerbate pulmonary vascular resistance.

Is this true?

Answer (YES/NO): NO